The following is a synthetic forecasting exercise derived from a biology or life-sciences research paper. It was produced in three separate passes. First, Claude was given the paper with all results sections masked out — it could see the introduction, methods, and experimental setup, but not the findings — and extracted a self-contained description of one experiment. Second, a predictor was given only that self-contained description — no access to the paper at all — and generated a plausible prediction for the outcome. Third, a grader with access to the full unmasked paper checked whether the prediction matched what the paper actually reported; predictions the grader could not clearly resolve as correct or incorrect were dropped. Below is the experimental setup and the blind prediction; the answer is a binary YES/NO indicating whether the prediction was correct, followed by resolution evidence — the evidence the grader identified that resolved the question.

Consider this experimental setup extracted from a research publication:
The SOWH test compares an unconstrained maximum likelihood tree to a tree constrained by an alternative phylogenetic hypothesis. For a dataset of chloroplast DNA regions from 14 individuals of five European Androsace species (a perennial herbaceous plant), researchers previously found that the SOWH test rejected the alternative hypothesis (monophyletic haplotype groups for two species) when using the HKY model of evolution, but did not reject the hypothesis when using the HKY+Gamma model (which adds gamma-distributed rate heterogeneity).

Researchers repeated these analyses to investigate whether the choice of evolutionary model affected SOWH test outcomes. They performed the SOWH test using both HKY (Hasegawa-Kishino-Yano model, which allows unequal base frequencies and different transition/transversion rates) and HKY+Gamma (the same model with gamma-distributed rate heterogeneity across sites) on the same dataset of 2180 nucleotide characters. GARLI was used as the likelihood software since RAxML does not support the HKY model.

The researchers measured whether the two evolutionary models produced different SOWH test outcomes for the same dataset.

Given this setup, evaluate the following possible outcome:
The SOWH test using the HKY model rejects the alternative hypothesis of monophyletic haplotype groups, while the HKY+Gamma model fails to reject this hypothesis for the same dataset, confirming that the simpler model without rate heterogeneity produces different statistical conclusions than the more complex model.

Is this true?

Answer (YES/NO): YES